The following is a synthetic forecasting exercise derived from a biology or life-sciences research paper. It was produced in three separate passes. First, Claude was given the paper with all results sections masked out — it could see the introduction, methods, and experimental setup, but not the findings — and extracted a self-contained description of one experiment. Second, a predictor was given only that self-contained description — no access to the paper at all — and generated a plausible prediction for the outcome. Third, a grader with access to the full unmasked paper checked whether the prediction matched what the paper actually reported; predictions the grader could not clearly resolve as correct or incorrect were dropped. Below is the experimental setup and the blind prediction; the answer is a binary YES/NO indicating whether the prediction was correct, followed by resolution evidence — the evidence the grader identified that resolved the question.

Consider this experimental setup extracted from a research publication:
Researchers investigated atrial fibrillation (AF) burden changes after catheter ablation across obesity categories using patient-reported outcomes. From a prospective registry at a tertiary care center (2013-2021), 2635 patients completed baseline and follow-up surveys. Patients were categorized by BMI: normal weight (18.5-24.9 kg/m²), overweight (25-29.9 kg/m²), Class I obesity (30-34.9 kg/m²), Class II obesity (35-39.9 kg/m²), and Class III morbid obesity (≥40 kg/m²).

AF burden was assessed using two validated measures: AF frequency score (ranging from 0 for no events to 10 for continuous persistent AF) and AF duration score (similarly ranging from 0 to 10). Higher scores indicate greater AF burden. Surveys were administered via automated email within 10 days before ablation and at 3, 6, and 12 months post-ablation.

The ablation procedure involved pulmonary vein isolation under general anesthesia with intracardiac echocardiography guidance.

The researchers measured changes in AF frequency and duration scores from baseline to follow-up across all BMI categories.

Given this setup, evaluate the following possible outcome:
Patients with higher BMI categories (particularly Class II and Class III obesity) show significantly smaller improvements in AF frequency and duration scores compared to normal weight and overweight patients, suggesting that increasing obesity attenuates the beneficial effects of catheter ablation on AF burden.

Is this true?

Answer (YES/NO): NO